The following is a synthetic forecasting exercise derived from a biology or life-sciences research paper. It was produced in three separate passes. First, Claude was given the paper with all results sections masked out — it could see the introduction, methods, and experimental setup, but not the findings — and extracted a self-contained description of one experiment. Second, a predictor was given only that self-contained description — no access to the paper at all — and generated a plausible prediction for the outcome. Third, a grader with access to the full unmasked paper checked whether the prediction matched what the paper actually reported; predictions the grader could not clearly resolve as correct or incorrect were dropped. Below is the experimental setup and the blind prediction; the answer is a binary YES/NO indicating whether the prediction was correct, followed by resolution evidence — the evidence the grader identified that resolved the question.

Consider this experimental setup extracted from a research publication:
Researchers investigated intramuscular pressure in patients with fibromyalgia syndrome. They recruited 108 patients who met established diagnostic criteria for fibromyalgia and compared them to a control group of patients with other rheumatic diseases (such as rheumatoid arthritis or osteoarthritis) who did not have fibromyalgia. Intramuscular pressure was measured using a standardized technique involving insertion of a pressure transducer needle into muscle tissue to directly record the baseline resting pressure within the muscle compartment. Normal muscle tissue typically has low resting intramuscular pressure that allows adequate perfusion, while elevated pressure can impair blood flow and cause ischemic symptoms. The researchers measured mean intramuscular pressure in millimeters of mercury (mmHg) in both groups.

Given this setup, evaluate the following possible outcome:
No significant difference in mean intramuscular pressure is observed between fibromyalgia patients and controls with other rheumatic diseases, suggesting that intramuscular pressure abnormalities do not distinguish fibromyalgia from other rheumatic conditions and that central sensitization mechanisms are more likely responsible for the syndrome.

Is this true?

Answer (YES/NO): NO